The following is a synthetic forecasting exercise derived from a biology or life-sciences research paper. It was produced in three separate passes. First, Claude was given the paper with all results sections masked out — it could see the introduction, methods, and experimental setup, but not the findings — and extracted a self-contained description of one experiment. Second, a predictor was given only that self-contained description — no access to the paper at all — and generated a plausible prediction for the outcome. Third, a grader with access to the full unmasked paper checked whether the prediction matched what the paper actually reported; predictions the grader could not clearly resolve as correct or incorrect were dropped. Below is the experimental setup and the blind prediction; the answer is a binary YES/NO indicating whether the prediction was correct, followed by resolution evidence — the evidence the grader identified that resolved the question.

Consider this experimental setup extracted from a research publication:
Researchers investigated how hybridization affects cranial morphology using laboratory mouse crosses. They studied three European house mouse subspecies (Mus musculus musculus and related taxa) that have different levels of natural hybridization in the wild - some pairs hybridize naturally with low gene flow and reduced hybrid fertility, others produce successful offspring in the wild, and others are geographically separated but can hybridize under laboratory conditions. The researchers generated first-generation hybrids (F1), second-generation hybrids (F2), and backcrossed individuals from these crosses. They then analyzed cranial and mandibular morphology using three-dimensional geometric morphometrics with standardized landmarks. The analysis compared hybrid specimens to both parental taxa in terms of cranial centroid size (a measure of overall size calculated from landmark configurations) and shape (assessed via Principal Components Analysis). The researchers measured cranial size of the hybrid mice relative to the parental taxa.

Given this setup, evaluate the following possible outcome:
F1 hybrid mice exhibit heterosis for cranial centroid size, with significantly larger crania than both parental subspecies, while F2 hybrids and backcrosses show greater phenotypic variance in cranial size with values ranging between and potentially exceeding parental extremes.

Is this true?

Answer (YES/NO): NO